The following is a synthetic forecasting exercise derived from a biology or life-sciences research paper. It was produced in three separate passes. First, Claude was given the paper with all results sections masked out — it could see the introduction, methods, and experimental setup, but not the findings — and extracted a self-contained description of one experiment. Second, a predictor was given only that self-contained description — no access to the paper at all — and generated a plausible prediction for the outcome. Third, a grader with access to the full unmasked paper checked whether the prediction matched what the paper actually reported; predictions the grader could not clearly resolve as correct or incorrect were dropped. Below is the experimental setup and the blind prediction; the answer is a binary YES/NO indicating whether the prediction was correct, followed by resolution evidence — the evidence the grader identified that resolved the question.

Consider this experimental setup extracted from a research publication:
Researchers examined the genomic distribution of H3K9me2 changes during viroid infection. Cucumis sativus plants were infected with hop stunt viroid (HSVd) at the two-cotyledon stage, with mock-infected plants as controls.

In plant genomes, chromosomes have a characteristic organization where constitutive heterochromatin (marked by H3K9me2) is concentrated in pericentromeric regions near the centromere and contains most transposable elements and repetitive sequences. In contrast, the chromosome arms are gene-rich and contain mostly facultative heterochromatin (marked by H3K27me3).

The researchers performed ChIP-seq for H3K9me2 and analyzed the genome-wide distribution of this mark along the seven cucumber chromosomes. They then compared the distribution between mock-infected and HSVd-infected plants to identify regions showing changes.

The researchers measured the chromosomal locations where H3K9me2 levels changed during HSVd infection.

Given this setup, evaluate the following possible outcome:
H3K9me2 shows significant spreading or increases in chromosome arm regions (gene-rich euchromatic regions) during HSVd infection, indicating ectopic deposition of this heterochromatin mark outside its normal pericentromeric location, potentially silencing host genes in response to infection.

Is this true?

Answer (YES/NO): NO